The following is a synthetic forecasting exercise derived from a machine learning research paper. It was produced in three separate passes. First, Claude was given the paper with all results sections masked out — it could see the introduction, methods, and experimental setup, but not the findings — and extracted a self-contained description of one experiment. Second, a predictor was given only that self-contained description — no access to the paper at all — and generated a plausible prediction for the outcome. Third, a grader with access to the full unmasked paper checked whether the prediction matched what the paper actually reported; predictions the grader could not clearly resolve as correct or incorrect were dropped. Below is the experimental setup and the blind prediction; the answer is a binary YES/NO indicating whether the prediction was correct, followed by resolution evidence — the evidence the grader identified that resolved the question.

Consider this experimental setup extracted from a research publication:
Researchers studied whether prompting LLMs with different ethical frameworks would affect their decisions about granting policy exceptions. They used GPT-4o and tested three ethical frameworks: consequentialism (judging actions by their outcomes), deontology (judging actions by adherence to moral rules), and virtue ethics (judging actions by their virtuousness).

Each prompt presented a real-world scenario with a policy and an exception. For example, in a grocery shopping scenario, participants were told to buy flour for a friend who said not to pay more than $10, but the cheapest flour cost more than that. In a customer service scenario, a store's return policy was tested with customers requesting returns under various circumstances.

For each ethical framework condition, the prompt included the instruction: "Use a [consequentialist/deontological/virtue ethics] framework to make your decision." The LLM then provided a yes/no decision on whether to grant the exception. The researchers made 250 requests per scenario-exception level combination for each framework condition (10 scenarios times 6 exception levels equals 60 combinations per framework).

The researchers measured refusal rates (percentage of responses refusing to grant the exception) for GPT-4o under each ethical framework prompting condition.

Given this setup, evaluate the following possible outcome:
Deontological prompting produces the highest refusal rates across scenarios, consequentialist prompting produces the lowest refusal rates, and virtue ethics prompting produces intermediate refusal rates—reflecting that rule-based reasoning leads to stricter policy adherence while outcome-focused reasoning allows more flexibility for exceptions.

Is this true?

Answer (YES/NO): NO